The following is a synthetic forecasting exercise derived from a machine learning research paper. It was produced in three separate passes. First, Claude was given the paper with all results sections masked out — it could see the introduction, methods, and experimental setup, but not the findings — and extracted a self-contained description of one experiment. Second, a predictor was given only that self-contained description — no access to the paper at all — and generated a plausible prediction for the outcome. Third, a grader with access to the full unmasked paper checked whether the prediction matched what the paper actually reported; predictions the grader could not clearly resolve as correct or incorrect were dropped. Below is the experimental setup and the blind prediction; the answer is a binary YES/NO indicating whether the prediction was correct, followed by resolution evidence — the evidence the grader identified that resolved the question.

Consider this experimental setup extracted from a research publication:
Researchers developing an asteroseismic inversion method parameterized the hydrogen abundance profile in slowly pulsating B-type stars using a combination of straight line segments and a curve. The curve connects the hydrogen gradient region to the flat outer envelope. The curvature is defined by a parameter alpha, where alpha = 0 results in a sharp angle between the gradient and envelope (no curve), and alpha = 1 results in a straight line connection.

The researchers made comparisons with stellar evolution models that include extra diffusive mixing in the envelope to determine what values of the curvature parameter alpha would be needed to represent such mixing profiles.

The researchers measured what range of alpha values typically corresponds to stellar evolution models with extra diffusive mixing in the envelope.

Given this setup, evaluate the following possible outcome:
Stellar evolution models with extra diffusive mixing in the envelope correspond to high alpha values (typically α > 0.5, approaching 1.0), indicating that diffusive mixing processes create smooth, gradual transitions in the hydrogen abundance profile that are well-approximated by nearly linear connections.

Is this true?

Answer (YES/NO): NO